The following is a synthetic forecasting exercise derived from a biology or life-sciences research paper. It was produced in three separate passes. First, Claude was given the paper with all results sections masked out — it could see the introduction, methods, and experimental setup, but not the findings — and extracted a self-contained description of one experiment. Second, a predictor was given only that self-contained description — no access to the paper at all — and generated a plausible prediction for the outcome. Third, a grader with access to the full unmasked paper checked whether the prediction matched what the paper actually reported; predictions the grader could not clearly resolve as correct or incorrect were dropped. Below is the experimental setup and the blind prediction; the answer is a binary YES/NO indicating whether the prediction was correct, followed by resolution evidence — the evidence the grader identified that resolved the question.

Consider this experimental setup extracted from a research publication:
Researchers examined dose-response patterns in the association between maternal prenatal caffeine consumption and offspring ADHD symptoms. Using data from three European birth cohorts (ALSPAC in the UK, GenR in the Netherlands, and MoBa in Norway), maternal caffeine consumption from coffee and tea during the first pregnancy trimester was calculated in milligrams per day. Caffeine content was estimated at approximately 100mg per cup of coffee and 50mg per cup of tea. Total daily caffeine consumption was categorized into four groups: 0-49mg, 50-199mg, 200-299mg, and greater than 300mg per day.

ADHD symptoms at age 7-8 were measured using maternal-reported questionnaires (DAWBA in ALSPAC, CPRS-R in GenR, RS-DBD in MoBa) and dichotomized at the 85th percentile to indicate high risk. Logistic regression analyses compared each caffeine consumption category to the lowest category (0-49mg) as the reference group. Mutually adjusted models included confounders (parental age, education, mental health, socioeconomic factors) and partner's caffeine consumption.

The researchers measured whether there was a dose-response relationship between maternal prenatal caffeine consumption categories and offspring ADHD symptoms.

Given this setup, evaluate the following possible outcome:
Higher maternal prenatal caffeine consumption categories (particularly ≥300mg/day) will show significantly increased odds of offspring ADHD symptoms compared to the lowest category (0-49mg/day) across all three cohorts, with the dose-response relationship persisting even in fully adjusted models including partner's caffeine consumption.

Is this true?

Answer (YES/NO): NO